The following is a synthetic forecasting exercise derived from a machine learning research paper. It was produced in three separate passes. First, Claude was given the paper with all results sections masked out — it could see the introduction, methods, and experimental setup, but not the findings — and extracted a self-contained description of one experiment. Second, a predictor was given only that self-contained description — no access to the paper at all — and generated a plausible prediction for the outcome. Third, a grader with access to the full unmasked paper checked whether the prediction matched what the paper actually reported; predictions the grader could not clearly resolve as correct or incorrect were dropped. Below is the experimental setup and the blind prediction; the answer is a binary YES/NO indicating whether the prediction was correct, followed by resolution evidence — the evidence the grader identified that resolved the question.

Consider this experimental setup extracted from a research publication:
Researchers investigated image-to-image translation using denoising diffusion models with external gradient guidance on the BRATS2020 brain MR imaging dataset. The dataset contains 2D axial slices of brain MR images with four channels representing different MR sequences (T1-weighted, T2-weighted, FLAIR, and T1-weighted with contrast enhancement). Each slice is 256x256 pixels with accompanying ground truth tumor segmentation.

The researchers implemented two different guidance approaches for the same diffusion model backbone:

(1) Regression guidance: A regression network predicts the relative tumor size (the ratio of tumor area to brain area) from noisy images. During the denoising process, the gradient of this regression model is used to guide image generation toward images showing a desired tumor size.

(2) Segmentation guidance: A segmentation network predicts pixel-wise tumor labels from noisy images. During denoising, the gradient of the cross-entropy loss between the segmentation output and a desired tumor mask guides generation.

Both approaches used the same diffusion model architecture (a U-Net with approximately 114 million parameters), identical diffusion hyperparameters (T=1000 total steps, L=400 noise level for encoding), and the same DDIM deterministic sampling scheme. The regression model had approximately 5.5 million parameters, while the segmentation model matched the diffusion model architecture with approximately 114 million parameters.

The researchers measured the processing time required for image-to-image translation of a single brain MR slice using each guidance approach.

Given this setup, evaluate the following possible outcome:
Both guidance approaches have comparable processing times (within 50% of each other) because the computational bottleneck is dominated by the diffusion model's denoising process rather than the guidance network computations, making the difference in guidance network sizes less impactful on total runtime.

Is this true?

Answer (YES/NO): YES